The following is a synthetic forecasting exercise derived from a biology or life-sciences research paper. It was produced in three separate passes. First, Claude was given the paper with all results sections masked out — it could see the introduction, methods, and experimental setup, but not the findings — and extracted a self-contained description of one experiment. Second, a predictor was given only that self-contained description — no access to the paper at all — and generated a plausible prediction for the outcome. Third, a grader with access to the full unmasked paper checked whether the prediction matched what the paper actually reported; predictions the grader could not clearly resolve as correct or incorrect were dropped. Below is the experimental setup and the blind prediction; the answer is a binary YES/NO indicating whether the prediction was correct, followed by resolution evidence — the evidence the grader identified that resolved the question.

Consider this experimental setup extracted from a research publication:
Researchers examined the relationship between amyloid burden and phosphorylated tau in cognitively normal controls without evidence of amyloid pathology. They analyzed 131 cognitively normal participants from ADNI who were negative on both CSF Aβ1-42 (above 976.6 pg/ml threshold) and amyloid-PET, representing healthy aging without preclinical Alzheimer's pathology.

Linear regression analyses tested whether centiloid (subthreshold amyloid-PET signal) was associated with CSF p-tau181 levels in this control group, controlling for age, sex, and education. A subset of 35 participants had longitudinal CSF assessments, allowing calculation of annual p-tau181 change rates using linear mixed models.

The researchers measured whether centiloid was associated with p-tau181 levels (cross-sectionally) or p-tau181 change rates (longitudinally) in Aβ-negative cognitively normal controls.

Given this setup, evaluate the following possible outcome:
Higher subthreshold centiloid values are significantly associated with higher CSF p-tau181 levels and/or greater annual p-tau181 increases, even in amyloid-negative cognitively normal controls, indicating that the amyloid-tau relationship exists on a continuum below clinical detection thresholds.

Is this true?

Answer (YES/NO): NO